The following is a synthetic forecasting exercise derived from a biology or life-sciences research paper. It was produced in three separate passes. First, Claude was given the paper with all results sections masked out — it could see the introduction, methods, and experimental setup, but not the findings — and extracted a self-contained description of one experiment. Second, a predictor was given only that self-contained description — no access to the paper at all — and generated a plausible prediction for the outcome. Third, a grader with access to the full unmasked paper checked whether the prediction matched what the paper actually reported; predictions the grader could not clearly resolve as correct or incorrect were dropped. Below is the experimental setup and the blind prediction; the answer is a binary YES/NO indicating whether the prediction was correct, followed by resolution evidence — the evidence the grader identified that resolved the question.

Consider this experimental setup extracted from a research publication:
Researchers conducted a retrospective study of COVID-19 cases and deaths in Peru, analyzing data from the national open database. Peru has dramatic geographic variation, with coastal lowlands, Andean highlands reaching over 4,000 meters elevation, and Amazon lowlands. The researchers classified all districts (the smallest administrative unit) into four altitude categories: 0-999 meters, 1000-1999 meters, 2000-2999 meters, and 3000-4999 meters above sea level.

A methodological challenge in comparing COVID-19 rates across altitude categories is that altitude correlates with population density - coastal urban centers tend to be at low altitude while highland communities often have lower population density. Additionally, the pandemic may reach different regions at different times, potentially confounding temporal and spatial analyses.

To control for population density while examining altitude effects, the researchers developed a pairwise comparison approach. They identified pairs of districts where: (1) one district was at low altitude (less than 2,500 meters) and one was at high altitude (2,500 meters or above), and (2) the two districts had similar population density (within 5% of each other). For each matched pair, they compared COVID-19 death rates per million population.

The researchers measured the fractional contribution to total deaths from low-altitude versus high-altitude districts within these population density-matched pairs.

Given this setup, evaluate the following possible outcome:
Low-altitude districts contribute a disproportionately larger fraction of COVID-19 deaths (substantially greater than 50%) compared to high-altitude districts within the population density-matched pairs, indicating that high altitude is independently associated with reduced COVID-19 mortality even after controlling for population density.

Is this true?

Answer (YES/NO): YES